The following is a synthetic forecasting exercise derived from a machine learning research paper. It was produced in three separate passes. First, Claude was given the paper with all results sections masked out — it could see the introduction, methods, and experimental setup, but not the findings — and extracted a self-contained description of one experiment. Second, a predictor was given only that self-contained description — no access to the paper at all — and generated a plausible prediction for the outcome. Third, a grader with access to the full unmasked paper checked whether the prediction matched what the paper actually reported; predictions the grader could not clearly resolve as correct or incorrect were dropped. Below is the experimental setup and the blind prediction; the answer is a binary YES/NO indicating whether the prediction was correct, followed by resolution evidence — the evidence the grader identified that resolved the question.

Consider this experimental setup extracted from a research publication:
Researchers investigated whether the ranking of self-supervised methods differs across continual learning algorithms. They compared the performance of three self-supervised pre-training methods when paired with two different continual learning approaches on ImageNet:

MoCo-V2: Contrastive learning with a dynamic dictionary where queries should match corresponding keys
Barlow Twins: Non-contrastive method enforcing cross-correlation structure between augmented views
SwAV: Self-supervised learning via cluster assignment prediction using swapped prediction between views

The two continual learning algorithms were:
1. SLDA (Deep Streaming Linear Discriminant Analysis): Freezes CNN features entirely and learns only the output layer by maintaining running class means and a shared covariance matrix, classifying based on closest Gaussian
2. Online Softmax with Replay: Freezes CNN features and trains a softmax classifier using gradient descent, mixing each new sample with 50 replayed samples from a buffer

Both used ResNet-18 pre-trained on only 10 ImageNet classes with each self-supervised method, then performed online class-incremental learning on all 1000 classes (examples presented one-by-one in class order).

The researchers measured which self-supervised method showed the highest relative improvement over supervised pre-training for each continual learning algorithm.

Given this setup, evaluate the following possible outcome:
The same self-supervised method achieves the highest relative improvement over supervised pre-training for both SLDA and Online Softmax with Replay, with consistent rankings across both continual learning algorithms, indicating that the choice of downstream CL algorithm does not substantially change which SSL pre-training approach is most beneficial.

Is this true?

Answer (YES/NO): NO